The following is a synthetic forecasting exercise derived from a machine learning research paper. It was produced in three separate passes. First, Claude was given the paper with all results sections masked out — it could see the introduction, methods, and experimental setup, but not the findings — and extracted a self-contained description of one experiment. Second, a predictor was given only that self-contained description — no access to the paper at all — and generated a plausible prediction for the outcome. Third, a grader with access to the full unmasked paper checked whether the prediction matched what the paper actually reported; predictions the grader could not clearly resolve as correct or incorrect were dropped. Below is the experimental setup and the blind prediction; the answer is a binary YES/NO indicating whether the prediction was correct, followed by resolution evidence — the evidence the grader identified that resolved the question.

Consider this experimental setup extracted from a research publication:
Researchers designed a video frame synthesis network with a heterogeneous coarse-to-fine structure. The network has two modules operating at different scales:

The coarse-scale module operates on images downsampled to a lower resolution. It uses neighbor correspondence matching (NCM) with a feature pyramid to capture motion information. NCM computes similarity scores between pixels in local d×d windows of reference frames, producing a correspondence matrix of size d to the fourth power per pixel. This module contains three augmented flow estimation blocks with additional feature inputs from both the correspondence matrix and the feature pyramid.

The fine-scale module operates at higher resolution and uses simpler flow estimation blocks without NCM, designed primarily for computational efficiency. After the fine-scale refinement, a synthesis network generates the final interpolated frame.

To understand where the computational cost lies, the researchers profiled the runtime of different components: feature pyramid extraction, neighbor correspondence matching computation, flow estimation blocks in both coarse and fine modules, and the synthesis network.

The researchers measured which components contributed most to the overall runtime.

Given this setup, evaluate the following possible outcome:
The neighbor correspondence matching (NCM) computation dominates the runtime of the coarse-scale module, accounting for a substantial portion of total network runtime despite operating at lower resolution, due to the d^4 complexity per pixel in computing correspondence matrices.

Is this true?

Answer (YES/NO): NO